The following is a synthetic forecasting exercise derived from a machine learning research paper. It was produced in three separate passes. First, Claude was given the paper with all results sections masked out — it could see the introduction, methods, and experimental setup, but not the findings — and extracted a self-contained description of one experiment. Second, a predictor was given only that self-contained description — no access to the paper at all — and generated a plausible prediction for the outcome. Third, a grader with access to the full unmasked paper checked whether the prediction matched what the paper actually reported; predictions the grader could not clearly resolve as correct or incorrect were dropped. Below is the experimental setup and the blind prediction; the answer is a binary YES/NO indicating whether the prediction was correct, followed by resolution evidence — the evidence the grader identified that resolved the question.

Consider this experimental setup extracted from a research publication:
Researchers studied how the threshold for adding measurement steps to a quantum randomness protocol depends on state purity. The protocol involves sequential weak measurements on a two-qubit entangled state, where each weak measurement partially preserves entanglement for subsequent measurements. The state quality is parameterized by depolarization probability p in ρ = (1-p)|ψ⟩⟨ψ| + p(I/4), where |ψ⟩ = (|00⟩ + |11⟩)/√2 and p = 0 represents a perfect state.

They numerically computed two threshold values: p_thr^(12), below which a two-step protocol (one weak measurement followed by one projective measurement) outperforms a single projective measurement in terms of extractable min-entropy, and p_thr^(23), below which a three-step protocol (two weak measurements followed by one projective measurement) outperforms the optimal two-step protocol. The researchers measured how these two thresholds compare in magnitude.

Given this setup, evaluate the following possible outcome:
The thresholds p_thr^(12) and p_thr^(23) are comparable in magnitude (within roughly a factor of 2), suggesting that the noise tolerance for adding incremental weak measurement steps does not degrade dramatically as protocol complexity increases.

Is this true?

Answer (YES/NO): NO